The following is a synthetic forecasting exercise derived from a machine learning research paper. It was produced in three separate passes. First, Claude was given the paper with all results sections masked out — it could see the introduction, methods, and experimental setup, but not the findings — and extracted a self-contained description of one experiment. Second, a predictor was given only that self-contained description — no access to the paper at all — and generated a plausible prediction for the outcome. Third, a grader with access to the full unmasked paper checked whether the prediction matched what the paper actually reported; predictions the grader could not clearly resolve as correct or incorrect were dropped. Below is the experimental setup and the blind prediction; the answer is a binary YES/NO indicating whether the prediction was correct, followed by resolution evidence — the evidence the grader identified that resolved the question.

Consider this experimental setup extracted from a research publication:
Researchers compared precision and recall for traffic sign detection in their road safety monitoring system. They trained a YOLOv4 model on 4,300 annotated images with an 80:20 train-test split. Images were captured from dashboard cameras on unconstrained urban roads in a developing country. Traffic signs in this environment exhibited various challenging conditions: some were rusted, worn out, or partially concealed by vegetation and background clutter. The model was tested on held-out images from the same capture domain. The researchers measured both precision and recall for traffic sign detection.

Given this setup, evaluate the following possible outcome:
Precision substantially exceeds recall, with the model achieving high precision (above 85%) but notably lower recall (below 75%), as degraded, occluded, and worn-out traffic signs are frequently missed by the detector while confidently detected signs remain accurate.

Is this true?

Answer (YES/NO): YES